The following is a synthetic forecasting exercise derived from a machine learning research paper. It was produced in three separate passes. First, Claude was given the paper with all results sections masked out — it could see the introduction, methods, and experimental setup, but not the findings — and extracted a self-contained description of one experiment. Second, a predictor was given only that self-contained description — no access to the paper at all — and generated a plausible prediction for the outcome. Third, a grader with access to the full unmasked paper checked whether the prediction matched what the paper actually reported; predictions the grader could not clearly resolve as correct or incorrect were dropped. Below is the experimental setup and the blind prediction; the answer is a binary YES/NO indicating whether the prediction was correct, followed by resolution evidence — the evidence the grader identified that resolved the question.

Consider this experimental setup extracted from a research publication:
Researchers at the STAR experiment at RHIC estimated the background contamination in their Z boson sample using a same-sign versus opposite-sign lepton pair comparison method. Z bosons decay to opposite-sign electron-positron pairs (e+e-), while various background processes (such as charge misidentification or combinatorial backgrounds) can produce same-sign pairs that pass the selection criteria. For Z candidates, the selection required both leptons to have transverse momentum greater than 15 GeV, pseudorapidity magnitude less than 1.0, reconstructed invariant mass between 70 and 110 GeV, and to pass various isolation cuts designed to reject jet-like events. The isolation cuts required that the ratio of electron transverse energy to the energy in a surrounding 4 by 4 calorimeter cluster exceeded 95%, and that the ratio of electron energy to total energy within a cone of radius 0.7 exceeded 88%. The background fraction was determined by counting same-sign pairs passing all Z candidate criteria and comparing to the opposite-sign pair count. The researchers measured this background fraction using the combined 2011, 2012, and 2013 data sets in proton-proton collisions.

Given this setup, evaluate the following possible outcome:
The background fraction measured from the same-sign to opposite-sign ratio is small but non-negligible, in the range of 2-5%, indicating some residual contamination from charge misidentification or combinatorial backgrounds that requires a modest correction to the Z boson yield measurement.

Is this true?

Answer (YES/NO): YES